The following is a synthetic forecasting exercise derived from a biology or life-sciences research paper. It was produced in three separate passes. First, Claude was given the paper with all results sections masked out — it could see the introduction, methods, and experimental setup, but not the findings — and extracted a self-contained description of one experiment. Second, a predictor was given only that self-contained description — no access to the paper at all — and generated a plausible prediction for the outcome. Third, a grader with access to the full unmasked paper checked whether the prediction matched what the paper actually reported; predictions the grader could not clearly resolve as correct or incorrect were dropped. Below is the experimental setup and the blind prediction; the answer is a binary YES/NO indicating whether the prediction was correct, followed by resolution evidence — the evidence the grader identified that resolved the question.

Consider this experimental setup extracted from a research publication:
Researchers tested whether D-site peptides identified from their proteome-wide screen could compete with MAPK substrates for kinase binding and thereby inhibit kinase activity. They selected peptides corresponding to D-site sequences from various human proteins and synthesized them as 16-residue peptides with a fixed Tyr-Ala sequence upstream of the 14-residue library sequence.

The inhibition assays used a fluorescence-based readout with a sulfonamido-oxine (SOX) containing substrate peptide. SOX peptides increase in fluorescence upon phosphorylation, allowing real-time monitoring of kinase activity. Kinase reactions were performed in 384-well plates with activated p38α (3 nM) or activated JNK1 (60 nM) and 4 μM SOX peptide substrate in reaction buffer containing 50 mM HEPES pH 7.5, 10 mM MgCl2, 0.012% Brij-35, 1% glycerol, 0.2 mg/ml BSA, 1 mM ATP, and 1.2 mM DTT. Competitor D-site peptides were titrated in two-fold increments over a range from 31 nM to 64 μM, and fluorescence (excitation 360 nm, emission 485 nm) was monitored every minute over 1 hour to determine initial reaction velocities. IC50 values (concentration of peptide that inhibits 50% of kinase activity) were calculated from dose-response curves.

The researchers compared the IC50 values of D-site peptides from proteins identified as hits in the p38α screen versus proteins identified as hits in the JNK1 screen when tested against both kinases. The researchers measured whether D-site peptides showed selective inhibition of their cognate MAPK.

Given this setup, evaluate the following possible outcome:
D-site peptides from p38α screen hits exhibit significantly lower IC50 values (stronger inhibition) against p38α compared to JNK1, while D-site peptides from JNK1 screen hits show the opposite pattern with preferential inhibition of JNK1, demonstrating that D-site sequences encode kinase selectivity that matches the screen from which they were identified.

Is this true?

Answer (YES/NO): YES